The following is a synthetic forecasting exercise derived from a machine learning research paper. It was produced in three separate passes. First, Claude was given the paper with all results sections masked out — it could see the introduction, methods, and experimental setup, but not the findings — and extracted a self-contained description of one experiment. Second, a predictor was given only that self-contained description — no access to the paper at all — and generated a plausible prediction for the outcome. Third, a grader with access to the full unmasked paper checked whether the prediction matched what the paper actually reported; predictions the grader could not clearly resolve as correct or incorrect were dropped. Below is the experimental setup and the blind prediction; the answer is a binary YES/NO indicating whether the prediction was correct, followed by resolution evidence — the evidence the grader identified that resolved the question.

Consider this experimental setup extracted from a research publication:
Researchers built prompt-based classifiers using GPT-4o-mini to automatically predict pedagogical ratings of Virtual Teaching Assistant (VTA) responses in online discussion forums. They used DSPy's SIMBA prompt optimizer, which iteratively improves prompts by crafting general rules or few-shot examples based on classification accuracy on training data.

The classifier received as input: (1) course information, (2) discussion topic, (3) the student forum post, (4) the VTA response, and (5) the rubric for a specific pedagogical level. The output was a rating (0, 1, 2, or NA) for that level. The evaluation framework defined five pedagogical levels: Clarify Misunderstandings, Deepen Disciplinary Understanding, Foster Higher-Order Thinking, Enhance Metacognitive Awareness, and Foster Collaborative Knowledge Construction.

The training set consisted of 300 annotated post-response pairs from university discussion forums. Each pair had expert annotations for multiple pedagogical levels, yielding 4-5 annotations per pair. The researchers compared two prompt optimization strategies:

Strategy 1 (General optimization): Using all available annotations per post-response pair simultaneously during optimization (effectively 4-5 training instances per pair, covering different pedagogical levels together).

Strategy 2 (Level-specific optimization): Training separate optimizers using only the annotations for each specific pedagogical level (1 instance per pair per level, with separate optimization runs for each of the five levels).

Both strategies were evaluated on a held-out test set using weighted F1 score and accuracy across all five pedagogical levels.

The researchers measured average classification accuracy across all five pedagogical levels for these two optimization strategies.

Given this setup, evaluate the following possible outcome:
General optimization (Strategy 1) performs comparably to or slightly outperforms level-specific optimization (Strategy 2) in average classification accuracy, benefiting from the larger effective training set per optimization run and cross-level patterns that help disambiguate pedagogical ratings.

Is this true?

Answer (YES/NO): NO